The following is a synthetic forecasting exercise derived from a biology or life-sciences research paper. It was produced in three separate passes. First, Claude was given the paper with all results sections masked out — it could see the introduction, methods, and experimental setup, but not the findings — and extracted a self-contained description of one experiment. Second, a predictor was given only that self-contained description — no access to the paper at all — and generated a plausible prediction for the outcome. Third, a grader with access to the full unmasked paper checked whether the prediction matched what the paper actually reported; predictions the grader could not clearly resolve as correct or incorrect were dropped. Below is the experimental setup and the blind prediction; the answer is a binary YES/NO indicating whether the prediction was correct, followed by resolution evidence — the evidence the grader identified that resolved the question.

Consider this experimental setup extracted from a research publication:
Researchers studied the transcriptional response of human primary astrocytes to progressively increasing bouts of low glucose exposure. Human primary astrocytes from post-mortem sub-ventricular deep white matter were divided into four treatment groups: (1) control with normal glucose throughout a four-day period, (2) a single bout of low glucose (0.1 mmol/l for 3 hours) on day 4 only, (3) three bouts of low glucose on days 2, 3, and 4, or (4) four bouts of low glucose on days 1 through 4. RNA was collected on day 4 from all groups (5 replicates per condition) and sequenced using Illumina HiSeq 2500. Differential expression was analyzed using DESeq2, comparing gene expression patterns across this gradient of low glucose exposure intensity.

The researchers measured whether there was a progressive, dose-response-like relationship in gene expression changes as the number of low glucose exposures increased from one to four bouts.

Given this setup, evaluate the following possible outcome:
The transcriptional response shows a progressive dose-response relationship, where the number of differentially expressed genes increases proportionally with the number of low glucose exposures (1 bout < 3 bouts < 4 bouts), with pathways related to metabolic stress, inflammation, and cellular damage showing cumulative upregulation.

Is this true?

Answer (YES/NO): NO